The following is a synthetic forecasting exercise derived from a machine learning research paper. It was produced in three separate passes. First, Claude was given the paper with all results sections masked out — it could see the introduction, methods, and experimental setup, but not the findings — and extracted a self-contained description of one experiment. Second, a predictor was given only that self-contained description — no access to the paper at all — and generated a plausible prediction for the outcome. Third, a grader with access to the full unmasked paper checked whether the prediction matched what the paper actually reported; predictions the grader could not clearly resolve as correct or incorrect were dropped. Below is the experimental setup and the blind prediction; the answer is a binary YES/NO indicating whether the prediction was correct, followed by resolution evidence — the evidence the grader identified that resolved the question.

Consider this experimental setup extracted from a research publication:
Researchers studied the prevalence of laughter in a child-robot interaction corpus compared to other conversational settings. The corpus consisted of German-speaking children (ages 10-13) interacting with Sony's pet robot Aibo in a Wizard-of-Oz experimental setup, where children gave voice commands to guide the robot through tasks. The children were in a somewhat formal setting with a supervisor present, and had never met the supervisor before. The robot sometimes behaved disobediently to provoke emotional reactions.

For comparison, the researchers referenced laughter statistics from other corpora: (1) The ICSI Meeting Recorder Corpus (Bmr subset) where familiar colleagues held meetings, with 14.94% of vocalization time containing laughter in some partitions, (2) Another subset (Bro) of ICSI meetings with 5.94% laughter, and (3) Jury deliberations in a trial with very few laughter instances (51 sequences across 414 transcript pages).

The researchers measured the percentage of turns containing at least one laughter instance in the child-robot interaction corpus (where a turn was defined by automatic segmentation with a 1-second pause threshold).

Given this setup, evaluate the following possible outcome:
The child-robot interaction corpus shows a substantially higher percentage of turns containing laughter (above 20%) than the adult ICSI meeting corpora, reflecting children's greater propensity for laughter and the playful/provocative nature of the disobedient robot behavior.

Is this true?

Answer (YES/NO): NO